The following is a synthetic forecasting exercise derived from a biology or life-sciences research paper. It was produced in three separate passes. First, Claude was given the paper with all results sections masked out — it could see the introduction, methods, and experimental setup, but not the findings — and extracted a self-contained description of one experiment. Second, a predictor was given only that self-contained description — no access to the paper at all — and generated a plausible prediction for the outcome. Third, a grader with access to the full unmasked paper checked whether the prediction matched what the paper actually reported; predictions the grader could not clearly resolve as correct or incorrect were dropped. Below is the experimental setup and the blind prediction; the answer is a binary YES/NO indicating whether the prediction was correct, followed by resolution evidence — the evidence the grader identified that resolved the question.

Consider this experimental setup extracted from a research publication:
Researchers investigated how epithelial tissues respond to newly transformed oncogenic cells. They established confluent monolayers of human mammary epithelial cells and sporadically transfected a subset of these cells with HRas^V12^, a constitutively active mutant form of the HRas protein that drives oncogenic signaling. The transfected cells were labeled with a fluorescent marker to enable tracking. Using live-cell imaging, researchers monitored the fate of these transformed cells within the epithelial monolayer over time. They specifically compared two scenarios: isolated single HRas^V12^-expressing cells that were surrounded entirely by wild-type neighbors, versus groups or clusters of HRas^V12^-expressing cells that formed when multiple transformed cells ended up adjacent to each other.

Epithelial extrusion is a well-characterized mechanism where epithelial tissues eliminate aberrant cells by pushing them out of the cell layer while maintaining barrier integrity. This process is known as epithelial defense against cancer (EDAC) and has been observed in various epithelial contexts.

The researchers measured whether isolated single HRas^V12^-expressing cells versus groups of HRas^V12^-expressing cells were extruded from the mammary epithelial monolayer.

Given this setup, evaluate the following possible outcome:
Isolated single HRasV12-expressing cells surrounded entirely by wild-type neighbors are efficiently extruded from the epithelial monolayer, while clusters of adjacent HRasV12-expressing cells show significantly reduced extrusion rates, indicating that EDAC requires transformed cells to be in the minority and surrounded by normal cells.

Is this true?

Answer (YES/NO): YES